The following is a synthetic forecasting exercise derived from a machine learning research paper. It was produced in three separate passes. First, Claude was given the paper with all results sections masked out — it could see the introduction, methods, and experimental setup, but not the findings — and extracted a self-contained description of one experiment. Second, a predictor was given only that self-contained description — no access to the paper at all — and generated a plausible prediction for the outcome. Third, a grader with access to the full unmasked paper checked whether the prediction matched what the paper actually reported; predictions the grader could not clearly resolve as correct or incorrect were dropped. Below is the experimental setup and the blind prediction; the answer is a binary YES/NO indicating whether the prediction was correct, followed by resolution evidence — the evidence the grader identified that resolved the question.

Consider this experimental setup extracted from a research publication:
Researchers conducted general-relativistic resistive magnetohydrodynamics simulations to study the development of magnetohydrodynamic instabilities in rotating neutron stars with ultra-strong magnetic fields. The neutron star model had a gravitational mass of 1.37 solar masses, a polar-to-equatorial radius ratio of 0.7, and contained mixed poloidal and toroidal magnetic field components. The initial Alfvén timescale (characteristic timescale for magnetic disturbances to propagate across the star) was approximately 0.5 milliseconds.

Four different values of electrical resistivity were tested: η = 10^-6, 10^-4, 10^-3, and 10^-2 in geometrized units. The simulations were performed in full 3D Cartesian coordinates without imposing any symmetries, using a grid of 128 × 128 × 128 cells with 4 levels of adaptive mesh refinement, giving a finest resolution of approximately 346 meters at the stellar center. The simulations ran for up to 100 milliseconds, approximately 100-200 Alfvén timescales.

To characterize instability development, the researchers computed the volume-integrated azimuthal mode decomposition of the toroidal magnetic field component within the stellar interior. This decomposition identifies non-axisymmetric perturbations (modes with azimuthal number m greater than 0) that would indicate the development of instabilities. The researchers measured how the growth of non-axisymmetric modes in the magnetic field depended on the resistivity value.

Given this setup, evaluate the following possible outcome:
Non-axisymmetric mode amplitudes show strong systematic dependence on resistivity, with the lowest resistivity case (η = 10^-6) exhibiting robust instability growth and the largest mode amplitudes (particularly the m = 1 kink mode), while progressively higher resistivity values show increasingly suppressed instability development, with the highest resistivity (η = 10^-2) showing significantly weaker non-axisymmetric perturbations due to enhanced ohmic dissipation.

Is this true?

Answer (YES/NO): NO